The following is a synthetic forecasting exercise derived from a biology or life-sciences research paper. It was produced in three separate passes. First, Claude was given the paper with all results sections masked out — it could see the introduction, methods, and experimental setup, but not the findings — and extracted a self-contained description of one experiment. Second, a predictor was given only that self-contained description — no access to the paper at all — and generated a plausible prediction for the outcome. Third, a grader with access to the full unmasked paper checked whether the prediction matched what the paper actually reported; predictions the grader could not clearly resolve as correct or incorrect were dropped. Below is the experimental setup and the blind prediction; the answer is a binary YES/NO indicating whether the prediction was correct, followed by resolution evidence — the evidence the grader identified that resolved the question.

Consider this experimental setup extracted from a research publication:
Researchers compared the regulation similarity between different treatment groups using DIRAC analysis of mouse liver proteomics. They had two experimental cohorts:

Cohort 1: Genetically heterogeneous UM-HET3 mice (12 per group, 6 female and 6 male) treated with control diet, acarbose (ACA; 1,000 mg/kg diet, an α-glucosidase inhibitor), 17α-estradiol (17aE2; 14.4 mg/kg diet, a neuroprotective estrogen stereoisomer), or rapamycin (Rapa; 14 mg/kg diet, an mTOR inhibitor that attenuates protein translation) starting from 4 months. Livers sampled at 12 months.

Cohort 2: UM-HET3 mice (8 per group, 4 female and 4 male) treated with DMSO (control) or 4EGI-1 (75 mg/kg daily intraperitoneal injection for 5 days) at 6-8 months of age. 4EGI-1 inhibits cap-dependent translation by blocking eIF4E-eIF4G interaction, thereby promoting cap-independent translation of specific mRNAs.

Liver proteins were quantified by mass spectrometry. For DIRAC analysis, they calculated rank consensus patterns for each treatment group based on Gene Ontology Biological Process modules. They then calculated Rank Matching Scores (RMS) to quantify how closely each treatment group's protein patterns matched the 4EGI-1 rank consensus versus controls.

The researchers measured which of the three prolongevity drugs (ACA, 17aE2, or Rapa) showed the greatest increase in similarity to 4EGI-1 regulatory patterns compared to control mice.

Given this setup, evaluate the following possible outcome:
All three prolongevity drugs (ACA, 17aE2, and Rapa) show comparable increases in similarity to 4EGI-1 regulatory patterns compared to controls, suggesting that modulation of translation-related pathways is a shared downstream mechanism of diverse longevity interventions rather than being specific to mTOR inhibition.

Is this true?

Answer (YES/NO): NO